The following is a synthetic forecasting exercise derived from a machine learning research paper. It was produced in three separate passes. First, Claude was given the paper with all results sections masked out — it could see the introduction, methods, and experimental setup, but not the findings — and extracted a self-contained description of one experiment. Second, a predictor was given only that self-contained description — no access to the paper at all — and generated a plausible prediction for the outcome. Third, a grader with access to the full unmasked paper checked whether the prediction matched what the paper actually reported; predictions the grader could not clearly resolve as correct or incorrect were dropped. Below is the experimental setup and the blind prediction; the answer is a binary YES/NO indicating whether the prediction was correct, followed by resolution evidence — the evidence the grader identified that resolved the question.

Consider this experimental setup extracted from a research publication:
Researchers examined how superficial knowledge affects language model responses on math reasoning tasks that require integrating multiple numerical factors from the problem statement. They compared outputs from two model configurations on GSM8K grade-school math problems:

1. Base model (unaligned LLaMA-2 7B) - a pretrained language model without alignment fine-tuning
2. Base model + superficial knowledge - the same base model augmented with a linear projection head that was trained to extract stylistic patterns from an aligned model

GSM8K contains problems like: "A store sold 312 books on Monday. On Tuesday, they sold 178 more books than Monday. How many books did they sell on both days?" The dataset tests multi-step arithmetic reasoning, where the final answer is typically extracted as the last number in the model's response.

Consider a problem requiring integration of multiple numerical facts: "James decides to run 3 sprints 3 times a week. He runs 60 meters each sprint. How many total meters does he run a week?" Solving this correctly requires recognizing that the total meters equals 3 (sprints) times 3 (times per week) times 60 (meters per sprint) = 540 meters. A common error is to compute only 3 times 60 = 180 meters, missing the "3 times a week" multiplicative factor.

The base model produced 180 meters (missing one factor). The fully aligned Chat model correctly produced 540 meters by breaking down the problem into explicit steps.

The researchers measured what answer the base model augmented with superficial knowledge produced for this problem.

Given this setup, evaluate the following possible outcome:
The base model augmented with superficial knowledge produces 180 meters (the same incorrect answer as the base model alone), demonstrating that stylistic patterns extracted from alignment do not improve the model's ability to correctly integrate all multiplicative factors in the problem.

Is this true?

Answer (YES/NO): YES